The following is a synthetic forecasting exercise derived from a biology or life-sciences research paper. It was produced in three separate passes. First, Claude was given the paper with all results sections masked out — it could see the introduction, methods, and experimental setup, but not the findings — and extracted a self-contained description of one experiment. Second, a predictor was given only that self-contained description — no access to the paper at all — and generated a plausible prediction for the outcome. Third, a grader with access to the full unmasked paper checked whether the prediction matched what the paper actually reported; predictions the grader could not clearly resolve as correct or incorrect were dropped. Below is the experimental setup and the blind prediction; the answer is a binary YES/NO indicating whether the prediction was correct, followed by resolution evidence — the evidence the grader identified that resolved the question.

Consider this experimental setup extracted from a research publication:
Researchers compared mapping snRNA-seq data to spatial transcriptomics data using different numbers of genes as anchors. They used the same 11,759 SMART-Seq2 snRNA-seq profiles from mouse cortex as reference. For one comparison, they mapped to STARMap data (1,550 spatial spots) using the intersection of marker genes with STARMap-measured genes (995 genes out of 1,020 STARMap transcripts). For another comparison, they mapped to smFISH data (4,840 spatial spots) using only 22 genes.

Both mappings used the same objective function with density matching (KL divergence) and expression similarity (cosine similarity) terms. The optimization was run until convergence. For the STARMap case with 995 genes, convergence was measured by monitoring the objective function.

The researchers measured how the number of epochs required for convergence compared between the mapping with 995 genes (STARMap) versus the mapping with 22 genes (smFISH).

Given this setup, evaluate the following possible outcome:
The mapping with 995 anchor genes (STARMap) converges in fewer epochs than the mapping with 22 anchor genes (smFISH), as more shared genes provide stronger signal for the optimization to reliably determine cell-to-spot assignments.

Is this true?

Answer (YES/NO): NO